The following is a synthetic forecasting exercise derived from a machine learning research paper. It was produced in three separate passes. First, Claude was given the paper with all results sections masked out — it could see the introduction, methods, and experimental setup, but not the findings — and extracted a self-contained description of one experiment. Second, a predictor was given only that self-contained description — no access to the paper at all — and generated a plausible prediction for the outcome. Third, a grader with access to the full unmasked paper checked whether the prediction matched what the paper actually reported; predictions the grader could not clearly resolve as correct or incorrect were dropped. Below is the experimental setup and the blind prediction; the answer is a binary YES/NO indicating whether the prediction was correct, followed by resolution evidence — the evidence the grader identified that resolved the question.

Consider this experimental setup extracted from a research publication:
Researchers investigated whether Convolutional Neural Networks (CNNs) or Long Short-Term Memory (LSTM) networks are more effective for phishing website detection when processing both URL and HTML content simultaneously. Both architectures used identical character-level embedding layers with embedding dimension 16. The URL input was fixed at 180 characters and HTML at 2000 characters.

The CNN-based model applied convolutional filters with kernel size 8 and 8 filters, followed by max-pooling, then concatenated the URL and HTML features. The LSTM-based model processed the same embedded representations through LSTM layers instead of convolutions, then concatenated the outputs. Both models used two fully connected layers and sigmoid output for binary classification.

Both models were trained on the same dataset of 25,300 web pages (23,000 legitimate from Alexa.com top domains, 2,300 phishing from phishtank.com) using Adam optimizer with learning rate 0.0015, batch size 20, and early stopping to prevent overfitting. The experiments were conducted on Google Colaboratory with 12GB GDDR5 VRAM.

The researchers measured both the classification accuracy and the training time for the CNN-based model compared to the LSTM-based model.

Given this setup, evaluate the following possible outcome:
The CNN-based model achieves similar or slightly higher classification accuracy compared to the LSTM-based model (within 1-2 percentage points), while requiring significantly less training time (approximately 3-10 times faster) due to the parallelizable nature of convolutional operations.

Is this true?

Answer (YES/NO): NO